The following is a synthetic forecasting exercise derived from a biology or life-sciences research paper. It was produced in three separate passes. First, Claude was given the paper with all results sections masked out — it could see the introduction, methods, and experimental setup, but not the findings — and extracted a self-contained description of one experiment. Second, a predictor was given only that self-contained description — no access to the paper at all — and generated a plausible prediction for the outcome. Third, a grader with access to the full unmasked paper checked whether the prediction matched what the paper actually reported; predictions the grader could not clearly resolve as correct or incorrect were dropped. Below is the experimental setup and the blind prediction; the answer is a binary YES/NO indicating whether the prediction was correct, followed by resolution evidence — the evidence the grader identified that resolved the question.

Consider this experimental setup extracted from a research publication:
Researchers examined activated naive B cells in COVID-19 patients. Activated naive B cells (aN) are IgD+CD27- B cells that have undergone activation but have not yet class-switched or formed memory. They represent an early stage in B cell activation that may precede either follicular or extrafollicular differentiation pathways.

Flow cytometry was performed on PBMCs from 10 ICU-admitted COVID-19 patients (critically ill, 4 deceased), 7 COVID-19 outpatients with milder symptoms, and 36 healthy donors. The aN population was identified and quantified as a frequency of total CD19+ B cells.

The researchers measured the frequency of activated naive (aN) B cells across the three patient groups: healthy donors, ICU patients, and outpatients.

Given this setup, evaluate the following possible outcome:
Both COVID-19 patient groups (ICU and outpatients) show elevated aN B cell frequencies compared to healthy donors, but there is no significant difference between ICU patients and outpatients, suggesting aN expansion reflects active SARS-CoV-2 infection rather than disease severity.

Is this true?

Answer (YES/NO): NO